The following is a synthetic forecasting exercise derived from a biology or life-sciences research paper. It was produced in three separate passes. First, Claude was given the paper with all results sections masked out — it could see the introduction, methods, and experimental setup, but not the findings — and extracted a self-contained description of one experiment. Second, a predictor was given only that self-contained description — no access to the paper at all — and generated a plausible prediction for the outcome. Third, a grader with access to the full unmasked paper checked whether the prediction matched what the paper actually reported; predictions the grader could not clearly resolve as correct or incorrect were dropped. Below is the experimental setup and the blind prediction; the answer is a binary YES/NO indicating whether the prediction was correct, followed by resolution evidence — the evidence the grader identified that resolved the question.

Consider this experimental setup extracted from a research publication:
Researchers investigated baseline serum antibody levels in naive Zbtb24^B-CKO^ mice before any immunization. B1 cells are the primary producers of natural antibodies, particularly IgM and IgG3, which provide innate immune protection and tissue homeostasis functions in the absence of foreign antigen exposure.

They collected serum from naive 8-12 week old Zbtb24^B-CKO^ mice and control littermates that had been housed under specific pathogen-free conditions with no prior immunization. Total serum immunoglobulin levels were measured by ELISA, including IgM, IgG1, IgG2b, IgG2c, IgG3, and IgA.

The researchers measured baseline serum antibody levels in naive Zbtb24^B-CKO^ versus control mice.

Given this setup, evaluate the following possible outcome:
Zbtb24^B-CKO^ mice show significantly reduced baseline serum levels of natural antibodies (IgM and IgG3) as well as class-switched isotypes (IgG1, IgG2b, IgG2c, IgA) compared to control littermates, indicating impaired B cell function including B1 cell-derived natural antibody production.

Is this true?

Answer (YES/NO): NO